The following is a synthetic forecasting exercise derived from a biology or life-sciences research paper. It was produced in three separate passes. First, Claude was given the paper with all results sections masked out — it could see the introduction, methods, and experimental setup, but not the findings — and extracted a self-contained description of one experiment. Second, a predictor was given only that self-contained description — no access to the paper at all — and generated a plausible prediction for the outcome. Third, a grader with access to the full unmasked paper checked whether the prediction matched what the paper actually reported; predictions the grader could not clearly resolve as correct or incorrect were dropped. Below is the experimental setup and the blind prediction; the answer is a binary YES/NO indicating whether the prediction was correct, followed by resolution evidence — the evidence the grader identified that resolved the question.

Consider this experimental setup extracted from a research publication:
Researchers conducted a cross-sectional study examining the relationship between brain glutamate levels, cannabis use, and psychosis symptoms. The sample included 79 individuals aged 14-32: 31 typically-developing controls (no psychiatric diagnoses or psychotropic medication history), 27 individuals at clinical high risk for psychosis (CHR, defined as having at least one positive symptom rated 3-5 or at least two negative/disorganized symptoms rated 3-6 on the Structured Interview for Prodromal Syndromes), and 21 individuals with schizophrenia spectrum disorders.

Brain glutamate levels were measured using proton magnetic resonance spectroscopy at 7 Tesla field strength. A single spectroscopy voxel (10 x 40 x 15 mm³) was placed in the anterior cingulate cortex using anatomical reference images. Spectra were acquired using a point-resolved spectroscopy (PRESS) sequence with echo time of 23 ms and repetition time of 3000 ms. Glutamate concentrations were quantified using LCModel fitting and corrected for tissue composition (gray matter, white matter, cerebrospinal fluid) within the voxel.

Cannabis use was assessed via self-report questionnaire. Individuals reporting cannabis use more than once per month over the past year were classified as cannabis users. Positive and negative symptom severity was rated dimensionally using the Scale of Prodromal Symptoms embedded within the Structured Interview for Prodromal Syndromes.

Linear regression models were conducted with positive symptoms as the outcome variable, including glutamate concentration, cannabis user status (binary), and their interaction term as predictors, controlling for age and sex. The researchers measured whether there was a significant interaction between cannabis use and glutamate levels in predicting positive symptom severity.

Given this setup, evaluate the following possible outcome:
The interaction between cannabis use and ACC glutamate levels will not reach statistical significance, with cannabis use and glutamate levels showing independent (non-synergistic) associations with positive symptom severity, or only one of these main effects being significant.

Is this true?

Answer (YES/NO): NO